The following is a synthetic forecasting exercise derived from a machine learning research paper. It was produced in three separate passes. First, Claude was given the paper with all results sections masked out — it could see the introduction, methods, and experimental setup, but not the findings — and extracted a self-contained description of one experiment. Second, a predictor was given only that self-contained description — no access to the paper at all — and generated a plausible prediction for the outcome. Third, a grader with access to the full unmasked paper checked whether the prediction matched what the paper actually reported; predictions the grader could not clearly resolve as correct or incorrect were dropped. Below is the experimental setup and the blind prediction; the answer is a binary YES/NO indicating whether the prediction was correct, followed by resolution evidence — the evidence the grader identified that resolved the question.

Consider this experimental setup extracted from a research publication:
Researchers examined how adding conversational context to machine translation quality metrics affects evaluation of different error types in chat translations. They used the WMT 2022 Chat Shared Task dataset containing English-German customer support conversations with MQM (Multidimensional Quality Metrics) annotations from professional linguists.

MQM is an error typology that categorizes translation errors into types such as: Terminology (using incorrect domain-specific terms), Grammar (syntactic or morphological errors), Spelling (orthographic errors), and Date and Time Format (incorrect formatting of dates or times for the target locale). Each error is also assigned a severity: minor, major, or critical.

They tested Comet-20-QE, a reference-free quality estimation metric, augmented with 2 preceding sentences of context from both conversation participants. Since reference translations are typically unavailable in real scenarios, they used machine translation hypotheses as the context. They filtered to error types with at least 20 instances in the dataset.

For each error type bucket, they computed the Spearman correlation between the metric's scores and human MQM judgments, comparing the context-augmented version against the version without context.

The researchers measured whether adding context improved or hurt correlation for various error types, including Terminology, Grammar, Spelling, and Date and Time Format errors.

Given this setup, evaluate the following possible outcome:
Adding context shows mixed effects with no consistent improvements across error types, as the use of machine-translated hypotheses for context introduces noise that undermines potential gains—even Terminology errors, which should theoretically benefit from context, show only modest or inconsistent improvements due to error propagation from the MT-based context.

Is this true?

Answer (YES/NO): NO